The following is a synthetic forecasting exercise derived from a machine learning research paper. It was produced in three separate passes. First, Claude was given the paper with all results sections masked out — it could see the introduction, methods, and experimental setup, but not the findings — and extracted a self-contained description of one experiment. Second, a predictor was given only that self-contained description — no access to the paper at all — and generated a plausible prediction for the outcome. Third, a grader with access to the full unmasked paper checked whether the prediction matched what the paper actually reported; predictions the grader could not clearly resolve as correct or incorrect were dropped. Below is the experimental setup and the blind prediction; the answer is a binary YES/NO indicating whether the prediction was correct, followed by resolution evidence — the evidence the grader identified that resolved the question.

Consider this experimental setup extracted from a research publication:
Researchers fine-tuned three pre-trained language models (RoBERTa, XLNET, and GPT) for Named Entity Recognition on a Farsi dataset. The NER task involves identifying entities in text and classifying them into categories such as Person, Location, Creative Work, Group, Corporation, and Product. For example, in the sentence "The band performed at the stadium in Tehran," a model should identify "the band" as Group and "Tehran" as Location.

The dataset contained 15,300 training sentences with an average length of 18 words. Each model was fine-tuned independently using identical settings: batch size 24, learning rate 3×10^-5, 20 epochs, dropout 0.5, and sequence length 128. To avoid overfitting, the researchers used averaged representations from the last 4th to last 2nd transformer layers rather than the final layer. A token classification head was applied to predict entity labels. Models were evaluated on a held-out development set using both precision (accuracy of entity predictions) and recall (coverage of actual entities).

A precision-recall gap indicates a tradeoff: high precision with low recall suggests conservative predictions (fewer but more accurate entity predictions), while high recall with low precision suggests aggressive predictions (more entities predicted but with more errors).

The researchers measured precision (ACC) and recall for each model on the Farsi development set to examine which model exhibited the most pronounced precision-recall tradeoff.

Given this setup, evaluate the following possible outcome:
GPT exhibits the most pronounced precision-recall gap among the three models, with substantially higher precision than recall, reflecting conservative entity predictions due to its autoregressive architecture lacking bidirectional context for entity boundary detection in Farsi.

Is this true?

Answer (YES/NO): NO